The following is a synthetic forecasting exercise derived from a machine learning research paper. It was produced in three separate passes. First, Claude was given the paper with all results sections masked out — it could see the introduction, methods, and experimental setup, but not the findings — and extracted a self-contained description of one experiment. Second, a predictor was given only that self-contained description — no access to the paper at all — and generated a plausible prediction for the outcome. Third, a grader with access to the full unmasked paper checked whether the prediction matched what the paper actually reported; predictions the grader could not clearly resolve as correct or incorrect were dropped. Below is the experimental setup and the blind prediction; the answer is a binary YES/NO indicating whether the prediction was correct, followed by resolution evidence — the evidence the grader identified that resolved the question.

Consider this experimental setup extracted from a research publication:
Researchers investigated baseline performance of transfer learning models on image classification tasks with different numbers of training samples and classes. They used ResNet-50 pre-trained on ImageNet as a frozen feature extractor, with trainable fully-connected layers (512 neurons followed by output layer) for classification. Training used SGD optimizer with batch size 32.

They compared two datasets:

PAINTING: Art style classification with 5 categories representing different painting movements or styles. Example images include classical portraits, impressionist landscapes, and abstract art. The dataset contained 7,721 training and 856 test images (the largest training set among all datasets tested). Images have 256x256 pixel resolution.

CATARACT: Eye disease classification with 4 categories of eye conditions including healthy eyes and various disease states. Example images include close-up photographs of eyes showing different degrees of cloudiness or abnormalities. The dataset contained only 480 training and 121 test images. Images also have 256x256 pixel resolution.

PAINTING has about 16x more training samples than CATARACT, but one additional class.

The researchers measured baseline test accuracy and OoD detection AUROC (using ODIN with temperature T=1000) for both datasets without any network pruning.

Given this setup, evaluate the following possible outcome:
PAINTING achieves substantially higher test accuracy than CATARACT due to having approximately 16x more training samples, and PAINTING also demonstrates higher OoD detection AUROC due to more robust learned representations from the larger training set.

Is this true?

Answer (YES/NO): YES